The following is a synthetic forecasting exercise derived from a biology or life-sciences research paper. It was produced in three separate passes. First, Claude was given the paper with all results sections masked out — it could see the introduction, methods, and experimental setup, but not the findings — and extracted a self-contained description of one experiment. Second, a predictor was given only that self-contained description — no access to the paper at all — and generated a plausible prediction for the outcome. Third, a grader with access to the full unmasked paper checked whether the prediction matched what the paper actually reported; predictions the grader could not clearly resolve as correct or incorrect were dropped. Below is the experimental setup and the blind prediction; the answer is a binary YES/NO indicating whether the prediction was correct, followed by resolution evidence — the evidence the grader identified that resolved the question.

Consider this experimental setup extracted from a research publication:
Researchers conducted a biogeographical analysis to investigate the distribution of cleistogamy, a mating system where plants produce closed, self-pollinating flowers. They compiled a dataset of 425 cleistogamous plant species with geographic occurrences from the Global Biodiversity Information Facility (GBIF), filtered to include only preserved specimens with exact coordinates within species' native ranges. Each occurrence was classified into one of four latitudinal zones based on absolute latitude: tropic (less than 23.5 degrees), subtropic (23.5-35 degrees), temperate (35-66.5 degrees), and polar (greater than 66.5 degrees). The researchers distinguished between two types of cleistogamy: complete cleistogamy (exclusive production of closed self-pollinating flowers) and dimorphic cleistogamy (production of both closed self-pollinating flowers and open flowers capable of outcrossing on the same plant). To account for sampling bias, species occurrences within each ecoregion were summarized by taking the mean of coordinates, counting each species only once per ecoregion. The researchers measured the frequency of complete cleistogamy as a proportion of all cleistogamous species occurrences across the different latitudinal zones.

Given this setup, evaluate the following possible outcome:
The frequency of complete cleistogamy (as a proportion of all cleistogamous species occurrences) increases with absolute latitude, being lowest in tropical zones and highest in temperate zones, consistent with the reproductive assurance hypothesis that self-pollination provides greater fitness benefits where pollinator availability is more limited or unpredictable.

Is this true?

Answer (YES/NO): NO